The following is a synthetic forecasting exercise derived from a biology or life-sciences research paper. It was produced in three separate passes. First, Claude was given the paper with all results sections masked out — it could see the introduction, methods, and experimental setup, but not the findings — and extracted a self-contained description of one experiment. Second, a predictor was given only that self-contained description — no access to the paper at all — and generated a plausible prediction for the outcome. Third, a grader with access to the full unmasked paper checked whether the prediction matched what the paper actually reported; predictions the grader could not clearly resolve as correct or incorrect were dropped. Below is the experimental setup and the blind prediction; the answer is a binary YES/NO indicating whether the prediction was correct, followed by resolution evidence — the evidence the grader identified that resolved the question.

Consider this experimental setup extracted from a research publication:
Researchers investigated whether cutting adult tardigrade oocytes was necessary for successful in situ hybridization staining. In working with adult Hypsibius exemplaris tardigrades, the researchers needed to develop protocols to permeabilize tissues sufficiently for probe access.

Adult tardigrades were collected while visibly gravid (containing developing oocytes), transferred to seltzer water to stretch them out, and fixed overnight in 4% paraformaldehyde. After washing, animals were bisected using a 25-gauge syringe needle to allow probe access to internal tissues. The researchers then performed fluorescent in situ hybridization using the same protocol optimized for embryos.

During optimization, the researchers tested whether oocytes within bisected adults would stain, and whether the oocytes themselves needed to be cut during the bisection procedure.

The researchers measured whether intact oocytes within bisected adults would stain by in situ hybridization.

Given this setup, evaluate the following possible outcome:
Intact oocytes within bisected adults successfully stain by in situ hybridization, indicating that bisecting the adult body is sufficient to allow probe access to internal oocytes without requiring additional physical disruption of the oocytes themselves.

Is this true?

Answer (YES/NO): NO